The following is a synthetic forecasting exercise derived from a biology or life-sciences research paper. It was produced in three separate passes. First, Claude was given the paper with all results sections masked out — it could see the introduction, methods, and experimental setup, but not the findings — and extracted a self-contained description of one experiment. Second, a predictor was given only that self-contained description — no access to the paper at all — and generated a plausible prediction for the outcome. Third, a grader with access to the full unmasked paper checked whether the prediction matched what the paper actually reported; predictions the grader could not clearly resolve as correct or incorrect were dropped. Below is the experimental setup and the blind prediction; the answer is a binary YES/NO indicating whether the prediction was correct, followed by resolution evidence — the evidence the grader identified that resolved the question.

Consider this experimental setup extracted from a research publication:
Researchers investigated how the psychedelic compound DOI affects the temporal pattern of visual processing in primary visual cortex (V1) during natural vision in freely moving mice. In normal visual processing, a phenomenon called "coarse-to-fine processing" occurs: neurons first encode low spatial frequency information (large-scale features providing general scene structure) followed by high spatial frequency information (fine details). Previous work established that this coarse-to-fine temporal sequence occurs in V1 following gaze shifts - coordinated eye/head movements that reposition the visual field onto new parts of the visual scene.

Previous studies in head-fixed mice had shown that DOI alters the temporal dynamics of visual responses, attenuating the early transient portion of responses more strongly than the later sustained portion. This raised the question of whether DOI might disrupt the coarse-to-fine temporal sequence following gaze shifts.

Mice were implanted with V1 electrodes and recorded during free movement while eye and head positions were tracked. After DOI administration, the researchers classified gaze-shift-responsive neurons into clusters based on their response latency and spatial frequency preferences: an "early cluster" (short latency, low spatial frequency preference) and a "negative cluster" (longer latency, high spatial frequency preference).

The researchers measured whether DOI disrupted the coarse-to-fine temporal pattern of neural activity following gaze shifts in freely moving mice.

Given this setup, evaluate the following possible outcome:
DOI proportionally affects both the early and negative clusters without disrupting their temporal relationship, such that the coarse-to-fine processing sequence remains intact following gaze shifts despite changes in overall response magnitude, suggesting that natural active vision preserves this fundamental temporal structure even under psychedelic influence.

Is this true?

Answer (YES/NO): NO